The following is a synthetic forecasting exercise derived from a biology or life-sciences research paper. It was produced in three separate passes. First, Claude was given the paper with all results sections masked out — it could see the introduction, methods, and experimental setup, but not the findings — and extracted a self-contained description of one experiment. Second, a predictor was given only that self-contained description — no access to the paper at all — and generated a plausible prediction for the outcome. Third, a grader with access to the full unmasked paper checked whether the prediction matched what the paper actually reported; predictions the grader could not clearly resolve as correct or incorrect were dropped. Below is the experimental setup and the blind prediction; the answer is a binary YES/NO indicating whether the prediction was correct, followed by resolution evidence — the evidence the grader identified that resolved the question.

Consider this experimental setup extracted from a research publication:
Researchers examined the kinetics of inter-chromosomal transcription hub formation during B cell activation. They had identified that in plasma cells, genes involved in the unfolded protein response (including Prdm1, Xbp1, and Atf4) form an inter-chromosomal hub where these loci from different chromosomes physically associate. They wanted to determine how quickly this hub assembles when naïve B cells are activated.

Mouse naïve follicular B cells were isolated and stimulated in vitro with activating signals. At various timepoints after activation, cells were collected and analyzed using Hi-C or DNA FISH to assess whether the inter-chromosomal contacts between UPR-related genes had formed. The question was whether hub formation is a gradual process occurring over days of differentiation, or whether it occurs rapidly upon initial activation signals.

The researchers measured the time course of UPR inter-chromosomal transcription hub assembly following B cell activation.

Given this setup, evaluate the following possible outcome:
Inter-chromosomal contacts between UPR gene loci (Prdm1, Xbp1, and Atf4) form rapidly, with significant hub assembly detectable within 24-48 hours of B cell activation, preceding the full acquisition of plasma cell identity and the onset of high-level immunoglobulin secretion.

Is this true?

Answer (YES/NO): NO